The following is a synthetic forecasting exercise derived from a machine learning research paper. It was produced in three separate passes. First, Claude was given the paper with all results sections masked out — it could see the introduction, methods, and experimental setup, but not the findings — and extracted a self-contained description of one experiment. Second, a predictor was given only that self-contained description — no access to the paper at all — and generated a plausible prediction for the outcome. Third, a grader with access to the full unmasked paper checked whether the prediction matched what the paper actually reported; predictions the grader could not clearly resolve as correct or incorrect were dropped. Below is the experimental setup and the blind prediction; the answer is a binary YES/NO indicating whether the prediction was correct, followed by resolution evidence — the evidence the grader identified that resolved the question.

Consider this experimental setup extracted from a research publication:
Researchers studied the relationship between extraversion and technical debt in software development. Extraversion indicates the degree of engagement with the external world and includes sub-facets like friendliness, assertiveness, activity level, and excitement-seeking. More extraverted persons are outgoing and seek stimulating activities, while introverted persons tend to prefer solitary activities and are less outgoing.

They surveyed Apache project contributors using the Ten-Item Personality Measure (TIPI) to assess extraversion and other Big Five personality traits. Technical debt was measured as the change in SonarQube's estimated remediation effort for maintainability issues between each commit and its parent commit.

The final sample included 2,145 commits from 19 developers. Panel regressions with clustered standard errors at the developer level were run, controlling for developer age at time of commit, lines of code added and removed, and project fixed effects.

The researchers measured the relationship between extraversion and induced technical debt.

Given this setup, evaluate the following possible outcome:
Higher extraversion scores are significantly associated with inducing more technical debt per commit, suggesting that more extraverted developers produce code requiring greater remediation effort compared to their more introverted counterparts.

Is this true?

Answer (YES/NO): NO